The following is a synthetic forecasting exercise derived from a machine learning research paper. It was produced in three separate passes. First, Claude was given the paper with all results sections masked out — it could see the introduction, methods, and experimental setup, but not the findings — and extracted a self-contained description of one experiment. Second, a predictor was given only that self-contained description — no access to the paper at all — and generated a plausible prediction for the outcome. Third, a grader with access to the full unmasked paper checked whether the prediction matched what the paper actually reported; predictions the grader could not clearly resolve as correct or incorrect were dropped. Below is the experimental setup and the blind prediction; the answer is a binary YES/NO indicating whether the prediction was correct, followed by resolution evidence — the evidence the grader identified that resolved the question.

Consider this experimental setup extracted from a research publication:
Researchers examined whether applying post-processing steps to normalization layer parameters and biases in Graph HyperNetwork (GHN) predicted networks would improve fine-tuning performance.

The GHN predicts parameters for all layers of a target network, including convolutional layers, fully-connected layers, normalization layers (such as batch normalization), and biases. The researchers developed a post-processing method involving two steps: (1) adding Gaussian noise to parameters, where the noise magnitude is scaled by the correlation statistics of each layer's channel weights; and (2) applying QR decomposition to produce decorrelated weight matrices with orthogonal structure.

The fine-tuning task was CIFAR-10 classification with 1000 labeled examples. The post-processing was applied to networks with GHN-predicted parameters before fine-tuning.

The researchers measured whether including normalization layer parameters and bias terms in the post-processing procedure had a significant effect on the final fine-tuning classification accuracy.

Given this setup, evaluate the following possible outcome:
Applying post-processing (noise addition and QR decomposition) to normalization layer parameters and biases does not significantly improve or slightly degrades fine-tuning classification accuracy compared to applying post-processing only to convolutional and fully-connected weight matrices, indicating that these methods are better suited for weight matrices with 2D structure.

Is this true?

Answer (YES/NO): YES